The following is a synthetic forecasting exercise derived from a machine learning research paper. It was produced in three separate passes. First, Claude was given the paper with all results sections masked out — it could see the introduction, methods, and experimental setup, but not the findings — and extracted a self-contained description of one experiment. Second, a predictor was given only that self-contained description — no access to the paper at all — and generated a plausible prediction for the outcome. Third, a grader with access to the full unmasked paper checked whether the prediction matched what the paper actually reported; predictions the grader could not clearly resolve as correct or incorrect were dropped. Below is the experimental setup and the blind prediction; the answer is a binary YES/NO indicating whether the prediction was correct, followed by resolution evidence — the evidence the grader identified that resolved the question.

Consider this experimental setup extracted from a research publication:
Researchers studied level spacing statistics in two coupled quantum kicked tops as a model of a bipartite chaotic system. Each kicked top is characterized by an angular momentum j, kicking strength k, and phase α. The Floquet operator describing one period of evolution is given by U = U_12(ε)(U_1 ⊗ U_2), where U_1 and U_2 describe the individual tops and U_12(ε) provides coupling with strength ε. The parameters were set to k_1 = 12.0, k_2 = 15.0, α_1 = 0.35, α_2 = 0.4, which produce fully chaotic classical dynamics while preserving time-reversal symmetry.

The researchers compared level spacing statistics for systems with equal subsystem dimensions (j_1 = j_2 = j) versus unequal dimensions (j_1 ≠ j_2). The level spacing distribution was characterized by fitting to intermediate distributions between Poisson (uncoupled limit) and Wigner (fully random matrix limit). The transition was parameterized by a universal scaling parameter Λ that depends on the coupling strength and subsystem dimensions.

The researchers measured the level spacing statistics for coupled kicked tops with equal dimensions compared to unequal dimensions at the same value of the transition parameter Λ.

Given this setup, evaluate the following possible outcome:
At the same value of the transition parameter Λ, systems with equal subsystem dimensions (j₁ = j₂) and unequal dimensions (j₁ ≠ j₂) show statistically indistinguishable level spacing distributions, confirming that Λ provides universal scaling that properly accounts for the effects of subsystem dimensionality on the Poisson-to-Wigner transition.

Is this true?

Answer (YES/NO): NO